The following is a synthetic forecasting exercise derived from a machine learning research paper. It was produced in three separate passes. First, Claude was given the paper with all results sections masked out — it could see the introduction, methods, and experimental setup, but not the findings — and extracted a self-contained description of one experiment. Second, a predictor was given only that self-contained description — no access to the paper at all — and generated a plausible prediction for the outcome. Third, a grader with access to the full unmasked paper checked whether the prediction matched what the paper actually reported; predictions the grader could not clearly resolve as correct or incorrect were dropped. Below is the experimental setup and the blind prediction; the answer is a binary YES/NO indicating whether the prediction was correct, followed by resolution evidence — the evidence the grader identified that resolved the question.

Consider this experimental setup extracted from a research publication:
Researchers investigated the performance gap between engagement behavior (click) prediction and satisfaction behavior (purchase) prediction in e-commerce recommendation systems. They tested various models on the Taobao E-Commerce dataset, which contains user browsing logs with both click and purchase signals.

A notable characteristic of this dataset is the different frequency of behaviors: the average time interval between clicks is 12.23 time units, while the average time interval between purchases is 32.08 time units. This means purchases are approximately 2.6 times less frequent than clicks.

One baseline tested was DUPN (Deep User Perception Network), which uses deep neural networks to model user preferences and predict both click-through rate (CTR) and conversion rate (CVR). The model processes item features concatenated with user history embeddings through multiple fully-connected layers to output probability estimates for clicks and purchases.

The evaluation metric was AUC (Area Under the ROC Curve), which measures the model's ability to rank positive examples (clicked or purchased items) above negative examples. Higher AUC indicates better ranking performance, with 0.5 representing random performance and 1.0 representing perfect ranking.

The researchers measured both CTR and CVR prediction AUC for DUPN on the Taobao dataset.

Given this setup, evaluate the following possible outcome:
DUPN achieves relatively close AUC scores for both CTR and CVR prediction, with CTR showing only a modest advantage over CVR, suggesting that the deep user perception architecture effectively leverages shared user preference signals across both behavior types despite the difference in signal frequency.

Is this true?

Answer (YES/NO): NO